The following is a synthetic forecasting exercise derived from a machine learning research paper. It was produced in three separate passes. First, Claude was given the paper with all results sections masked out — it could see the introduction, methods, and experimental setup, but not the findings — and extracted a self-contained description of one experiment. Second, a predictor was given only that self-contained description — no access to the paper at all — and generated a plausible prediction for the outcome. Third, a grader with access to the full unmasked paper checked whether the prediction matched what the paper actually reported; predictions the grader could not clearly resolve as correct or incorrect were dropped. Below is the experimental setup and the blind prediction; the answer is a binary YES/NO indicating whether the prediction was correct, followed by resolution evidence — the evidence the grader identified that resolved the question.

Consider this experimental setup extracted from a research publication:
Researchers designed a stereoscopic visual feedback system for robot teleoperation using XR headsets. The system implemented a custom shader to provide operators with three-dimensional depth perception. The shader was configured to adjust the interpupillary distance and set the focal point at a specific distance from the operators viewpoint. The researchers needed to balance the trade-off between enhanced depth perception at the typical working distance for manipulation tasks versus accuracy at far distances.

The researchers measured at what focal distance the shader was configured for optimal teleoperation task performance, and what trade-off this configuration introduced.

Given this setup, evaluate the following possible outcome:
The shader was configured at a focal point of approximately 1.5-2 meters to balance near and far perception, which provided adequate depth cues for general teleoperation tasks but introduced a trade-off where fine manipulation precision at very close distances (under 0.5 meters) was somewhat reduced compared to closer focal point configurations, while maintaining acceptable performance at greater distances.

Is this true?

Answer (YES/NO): NO